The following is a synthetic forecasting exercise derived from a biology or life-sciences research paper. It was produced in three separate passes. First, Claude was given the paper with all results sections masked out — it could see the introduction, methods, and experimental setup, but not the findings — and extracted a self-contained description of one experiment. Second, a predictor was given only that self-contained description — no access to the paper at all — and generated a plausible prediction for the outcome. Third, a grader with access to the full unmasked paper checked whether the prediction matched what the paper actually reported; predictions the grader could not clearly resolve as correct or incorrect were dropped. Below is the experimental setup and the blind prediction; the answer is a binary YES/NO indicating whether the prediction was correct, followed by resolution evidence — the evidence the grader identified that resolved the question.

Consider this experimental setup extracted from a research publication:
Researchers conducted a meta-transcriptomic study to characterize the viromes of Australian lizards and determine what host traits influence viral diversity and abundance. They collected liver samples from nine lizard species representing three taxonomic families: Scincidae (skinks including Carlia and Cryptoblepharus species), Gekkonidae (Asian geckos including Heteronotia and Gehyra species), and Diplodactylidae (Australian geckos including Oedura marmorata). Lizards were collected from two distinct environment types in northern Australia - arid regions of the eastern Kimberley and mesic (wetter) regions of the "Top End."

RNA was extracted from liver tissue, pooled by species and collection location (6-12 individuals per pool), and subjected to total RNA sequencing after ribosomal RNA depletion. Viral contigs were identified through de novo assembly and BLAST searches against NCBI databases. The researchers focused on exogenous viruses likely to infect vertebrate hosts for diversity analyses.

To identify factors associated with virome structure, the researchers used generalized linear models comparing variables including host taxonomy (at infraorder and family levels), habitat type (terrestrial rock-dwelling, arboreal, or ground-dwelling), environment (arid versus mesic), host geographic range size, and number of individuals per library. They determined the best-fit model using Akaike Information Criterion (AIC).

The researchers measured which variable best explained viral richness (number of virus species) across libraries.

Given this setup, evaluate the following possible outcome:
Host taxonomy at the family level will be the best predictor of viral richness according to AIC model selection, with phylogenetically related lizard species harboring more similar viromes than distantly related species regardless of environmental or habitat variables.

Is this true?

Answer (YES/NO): NO